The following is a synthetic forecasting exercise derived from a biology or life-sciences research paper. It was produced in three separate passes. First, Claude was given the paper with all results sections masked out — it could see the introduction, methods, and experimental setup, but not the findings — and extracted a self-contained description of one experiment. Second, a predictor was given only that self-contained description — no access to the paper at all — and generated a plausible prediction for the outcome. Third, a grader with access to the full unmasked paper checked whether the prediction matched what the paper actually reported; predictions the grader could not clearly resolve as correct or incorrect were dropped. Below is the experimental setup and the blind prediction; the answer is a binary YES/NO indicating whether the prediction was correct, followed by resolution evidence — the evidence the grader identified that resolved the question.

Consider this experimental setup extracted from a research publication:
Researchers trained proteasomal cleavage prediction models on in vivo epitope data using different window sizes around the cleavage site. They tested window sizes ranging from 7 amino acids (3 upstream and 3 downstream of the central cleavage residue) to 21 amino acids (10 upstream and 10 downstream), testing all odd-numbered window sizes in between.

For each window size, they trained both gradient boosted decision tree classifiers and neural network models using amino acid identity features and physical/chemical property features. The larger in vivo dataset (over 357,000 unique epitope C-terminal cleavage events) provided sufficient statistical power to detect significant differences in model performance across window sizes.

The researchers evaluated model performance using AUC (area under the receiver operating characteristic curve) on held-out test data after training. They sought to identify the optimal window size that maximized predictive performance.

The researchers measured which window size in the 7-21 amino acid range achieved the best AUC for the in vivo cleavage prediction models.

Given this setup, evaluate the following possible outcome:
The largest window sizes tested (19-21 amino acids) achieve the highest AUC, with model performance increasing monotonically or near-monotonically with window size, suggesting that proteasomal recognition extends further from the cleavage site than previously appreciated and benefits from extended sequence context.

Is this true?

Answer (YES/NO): NO